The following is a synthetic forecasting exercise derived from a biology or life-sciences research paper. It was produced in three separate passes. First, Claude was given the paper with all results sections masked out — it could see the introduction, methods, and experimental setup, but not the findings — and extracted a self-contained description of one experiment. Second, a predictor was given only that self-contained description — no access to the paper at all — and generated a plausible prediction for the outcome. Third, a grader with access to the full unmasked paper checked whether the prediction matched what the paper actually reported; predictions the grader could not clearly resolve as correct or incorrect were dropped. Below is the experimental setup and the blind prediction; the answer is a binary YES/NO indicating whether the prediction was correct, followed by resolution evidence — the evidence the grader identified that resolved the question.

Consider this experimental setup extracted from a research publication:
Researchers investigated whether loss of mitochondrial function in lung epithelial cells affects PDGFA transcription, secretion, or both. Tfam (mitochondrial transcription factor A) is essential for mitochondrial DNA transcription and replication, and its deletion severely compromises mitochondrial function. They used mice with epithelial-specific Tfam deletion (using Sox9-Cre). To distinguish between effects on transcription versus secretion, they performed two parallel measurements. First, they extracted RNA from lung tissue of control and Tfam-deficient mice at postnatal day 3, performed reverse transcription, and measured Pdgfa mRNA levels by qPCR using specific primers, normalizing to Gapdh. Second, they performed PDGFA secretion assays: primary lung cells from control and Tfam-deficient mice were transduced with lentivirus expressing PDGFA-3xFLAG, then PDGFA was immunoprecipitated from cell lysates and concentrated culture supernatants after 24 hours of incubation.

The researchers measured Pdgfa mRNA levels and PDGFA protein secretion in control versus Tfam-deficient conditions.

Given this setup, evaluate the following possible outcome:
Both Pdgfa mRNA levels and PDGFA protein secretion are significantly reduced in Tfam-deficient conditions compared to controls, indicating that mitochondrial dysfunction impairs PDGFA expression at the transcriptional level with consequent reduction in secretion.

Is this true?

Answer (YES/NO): NO